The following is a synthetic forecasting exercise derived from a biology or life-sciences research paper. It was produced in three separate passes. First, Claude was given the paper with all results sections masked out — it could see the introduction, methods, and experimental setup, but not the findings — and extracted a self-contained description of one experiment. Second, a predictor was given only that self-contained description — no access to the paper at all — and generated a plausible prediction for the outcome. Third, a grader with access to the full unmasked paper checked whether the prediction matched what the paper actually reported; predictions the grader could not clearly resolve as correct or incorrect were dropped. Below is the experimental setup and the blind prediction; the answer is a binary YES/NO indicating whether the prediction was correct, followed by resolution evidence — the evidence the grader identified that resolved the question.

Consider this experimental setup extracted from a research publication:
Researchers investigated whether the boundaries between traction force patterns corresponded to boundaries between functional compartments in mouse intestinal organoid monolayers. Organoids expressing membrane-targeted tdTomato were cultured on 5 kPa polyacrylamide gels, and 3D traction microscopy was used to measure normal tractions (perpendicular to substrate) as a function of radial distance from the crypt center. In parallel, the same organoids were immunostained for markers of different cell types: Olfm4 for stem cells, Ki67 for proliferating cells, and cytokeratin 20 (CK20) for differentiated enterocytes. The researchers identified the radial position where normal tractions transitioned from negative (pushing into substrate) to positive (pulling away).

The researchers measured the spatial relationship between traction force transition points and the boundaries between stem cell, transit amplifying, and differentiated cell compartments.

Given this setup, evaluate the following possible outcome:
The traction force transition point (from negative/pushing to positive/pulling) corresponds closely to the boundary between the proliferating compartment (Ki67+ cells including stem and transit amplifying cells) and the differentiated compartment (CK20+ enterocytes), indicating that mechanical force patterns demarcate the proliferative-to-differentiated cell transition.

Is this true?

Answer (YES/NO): NO